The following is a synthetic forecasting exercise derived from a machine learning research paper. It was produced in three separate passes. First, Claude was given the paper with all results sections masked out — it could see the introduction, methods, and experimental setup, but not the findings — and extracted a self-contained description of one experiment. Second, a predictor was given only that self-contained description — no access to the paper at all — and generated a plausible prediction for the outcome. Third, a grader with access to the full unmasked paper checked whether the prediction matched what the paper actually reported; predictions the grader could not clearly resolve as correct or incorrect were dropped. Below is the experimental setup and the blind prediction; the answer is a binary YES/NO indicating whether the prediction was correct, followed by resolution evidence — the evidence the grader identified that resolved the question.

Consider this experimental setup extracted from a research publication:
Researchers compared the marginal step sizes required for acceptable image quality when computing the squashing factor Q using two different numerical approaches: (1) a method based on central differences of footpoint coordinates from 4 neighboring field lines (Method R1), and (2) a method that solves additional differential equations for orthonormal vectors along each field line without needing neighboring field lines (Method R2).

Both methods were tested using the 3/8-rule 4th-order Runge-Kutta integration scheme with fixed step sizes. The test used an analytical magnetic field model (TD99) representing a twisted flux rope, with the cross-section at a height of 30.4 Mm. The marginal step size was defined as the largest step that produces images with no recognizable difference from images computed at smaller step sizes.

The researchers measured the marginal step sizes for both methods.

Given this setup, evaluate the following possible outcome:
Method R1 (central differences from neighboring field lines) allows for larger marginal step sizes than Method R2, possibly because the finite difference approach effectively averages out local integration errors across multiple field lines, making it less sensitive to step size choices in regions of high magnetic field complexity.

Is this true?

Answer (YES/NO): NO